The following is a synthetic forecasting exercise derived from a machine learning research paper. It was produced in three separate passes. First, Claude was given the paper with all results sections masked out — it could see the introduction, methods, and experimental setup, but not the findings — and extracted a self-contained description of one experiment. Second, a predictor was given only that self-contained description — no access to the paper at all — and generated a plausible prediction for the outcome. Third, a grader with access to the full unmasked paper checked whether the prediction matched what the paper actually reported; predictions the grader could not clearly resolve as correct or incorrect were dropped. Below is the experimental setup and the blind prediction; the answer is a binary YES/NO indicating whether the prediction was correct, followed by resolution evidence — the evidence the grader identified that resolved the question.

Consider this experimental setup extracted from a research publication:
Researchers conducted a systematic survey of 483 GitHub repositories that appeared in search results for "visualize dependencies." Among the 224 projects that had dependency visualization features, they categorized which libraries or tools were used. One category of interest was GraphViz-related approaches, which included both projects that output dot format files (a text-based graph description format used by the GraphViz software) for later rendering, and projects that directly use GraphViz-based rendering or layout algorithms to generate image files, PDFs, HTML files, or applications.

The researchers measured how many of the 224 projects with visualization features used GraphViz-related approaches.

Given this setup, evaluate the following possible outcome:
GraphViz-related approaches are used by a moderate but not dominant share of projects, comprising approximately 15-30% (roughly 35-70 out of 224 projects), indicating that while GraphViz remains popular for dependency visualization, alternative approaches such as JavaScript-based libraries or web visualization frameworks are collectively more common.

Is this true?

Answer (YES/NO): NO